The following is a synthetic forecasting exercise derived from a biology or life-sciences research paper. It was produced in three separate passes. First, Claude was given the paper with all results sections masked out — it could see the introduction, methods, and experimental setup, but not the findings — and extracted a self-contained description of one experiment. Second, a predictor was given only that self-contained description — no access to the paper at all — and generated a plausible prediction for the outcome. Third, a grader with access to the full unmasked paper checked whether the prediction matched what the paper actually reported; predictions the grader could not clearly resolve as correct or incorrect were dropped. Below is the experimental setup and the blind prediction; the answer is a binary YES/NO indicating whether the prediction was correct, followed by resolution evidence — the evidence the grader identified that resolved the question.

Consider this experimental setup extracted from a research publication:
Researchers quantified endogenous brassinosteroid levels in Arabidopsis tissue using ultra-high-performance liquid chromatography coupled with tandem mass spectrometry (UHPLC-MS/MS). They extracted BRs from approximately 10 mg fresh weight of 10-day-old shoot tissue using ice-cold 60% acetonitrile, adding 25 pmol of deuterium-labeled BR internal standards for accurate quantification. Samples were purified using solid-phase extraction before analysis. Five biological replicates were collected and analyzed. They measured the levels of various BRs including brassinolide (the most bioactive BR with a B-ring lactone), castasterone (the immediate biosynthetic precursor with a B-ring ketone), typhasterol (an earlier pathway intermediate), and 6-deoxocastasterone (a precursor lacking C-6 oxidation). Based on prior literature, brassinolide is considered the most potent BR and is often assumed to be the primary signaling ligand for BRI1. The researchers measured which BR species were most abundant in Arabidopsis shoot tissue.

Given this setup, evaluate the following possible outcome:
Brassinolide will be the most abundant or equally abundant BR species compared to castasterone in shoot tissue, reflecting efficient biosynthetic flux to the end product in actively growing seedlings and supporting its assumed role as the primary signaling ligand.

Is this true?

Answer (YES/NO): NO